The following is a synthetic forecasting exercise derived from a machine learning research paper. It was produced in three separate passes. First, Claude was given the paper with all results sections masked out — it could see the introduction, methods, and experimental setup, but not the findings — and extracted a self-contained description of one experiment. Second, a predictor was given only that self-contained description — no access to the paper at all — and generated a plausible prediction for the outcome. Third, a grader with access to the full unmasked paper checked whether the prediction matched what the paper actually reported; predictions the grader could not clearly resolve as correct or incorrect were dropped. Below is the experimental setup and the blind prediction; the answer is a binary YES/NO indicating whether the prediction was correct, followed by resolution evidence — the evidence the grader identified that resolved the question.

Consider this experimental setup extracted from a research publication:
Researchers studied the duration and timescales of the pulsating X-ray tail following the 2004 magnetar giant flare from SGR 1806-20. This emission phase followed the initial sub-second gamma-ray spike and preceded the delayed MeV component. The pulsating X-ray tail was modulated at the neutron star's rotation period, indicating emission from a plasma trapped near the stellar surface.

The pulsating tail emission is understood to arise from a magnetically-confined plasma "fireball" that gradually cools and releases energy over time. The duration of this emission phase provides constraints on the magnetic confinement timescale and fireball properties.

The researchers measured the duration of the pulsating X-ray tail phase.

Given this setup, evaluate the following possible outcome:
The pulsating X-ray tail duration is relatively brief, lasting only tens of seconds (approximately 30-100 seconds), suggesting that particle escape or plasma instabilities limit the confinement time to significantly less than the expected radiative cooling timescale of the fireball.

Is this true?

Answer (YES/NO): NO